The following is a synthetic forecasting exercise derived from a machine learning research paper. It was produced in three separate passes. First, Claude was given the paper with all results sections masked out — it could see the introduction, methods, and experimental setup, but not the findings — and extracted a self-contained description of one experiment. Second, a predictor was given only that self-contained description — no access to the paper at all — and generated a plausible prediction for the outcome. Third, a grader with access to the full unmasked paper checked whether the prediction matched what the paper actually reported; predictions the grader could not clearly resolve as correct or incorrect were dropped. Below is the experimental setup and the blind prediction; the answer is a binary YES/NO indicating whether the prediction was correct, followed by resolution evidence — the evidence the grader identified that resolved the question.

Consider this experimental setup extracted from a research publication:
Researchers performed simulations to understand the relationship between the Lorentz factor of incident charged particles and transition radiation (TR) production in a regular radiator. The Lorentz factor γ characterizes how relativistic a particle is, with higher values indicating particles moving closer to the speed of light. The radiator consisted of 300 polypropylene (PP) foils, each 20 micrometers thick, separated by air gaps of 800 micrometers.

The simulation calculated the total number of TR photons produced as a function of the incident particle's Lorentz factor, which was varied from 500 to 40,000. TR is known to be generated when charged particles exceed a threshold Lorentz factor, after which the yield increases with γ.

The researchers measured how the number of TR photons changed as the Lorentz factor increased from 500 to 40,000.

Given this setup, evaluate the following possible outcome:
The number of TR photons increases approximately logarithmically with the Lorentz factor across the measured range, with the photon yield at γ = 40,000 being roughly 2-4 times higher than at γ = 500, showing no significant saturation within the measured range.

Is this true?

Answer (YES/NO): NO